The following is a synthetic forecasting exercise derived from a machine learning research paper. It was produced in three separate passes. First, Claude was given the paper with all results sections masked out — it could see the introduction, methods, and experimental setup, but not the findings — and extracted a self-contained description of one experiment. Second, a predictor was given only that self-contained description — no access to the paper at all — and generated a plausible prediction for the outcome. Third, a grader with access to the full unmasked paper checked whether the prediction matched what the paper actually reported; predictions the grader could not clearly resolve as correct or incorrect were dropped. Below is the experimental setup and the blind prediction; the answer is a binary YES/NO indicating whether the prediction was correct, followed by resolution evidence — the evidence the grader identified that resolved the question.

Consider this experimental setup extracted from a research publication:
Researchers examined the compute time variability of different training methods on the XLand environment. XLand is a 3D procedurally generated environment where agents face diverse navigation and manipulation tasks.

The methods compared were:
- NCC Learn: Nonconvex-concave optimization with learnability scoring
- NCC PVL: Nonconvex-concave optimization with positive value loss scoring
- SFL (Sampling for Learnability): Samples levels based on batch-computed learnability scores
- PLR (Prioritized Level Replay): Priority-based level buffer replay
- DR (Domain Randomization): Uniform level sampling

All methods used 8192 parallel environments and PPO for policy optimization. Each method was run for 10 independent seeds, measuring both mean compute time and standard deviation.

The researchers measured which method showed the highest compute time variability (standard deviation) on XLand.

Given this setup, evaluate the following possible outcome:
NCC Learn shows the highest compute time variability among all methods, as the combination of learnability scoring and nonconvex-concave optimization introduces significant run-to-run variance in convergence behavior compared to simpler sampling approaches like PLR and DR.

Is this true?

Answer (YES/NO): NO